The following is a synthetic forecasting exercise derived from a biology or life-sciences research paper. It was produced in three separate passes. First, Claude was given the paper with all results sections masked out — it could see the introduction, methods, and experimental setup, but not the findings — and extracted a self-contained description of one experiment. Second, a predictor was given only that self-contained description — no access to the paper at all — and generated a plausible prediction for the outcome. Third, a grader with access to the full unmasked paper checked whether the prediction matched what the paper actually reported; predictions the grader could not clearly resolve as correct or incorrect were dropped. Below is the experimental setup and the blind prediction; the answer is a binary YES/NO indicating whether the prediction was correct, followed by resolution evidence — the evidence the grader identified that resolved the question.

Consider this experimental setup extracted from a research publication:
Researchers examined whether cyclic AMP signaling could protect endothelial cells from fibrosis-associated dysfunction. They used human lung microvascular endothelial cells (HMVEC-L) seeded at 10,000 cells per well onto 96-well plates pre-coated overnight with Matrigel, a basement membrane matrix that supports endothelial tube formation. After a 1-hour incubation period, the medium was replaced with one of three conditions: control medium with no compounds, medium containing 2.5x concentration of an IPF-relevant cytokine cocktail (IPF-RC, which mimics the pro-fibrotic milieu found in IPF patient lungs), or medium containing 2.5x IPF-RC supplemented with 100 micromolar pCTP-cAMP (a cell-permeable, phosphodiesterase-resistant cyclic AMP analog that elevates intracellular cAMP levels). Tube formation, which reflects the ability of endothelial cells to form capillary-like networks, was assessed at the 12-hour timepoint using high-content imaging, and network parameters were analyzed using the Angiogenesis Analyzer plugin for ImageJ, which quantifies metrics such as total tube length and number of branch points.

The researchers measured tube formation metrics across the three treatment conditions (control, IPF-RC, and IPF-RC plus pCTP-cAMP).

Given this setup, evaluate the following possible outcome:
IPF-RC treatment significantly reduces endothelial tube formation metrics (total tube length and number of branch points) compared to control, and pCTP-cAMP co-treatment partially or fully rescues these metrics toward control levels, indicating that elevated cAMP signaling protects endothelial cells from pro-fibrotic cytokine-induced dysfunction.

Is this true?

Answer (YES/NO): YES